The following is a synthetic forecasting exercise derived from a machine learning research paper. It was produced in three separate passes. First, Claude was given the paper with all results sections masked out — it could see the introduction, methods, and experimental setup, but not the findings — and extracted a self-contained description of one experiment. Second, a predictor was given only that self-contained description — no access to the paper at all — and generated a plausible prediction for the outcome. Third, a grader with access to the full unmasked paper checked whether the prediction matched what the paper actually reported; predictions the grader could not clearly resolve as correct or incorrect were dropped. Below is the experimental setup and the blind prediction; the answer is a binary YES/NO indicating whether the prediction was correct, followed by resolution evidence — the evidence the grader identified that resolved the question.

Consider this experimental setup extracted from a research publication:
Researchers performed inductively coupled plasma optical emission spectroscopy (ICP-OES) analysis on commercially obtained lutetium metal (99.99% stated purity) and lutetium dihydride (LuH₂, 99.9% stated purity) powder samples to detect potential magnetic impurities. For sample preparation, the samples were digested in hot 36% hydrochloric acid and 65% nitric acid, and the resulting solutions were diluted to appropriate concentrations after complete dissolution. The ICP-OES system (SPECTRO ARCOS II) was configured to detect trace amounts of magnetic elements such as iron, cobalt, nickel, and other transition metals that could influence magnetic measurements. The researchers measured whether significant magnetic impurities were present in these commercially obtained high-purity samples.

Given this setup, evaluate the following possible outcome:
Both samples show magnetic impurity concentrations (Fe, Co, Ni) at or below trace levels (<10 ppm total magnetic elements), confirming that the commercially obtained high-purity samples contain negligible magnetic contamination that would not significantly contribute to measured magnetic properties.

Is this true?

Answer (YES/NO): NO